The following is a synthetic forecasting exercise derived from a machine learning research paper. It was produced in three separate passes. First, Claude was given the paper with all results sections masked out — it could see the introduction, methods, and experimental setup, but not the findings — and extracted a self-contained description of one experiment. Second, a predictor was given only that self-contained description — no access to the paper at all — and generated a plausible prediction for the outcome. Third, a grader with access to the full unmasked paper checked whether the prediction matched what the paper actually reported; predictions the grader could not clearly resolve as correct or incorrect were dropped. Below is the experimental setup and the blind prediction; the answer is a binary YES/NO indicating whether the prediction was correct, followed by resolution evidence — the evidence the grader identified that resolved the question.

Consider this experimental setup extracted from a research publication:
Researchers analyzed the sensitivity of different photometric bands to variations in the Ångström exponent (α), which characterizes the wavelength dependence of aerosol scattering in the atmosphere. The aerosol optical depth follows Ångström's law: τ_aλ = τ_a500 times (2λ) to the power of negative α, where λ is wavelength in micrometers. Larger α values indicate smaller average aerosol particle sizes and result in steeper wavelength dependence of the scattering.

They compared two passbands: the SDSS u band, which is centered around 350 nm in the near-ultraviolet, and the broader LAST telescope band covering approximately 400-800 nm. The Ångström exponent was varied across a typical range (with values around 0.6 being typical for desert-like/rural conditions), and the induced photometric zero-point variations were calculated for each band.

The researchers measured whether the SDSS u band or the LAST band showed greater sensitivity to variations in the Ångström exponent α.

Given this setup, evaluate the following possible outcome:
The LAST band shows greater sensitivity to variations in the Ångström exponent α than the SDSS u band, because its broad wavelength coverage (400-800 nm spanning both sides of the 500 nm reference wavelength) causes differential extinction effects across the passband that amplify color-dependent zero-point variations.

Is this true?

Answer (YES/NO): NO